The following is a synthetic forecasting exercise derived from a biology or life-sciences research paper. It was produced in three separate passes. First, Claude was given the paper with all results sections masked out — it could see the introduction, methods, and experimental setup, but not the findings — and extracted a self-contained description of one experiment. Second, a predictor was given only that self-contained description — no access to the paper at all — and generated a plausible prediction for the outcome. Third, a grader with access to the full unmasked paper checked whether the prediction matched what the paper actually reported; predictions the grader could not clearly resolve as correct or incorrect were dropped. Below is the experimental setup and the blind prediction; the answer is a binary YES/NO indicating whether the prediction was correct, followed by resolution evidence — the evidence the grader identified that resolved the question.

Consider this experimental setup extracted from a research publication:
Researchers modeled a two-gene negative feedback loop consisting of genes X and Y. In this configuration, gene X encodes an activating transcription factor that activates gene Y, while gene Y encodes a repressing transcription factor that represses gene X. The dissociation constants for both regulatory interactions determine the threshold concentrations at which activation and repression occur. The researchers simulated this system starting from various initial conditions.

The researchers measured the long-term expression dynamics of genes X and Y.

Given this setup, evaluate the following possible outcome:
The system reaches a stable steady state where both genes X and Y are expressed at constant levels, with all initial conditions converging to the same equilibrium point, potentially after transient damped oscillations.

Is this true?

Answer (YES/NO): YES